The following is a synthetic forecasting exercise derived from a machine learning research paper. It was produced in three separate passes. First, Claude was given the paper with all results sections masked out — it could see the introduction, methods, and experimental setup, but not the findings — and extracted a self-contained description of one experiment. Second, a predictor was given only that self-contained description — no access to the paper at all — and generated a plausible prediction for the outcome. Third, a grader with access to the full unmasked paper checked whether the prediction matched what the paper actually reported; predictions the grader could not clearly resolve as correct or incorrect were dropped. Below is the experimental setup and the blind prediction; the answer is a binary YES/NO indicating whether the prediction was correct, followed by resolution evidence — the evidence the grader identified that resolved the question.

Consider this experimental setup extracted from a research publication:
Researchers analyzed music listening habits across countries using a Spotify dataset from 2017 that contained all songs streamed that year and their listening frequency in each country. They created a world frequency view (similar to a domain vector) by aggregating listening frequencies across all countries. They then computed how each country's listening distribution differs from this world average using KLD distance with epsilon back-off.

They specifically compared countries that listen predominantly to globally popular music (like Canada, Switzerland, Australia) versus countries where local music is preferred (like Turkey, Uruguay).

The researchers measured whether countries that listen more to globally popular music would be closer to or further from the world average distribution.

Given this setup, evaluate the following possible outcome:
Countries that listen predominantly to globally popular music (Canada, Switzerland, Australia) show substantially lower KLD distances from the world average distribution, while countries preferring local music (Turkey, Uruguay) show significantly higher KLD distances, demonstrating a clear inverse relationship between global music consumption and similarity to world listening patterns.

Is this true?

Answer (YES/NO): YES